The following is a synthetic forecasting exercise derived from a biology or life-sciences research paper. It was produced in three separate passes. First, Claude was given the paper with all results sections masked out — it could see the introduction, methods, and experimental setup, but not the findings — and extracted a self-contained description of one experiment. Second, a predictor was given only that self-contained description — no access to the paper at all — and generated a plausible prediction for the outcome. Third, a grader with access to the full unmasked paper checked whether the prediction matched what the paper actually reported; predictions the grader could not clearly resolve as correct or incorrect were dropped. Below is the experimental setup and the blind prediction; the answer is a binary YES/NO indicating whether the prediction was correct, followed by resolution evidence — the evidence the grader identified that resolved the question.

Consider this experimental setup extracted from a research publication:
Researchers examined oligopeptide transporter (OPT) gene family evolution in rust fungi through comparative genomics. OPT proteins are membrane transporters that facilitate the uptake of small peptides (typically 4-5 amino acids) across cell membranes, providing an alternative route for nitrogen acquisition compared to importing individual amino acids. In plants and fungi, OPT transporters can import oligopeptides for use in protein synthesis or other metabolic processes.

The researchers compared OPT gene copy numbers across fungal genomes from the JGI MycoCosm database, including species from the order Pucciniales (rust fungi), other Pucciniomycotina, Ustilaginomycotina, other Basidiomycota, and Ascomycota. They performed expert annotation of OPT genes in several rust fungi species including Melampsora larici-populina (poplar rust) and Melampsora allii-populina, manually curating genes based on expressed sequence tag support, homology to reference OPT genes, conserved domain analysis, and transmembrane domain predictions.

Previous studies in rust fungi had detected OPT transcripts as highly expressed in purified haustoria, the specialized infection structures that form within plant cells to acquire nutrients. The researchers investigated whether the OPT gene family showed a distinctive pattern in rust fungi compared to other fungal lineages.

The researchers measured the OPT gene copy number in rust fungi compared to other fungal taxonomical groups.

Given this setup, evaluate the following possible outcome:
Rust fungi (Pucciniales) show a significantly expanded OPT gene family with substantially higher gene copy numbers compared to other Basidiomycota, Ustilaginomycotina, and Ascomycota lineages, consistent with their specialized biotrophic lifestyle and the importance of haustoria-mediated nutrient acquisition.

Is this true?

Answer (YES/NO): YES